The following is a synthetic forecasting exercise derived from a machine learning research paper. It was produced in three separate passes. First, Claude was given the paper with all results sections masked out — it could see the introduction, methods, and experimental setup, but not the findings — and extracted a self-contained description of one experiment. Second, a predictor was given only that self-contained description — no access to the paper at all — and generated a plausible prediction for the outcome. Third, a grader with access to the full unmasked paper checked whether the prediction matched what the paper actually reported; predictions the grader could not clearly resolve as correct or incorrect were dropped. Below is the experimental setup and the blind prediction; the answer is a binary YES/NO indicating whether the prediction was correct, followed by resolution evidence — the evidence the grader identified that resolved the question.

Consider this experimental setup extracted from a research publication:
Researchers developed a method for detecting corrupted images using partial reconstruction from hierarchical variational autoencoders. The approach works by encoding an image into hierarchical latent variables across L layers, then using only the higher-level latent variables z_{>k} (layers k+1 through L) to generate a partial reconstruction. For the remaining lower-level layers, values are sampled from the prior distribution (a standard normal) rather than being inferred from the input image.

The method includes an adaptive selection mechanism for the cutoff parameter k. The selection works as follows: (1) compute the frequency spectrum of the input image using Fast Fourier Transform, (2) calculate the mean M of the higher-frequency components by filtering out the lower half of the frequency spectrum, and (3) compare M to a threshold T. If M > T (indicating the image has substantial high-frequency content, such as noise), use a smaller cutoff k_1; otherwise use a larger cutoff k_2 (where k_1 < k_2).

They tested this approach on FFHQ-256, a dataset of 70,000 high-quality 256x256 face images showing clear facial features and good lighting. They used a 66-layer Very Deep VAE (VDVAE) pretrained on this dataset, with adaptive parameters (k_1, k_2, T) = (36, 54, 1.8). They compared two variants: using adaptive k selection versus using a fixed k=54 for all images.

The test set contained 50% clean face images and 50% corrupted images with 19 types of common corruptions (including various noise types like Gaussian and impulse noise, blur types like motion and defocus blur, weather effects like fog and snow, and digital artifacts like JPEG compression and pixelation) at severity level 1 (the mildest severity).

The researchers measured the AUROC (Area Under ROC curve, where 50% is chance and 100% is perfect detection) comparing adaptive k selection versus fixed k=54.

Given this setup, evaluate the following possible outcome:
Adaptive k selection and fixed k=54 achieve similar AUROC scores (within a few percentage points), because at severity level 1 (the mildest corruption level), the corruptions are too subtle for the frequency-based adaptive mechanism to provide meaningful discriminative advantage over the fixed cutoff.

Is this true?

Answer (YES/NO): NO